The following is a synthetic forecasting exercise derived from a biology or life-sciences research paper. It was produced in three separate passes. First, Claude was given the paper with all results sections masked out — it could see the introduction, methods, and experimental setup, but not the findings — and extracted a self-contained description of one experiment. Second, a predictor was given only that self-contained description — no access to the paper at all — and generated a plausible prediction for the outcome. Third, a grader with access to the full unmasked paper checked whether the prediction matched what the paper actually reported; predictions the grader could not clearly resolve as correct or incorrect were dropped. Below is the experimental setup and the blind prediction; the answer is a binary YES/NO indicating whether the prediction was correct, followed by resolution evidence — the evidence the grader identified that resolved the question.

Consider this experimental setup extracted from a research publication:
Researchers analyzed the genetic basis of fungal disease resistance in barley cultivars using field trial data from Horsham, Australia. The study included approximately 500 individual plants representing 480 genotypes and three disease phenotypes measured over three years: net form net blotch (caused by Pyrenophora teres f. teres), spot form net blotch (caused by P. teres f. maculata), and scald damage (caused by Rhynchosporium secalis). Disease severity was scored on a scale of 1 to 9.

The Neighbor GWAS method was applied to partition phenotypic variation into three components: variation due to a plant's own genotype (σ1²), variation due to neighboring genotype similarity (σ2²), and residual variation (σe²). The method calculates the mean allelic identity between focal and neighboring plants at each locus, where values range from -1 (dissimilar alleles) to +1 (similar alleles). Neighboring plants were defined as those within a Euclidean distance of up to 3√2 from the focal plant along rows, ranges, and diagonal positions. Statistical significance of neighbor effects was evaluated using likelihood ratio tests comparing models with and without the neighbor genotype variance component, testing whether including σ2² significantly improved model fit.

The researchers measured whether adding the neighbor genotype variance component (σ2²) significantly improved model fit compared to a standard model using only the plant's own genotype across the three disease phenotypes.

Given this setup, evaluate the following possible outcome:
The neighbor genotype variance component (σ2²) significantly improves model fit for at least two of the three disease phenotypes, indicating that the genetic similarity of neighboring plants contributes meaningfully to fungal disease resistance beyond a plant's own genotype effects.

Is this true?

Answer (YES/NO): YES